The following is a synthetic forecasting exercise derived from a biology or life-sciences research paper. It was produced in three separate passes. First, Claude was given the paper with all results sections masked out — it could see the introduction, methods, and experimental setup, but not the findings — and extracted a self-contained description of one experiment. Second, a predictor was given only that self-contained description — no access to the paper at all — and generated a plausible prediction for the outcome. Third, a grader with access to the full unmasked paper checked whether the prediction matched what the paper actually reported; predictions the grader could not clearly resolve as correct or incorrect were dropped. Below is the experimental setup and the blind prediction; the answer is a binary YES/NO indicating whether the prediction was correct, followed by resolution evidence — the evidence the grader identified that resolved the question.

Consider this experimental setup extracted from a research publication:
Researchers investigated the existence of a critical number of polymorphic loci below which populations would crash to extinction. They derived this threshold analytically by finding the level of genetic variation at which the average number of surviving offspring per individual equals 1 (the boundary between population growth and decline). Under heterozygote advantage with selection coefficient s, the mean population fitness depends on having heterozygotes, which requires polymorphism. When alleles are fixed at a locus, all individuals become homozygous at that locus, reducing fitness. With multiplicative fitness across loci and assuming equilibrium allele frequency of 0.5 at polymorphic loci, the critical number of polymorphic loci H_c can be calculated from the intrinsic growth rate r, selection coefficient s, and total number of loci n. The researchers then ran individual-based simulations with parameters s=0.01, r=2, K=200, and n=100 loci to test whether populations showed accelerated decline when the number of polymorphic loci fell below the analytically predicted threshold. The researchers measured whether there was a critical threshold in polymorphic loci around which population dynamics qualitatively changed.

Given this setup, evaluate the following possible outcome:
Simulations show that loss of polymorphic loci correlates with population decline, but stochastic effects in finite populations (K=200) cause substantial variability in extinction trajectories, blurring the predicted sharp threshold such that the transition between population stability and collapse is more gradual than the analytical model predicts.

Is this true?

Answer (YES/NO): NO